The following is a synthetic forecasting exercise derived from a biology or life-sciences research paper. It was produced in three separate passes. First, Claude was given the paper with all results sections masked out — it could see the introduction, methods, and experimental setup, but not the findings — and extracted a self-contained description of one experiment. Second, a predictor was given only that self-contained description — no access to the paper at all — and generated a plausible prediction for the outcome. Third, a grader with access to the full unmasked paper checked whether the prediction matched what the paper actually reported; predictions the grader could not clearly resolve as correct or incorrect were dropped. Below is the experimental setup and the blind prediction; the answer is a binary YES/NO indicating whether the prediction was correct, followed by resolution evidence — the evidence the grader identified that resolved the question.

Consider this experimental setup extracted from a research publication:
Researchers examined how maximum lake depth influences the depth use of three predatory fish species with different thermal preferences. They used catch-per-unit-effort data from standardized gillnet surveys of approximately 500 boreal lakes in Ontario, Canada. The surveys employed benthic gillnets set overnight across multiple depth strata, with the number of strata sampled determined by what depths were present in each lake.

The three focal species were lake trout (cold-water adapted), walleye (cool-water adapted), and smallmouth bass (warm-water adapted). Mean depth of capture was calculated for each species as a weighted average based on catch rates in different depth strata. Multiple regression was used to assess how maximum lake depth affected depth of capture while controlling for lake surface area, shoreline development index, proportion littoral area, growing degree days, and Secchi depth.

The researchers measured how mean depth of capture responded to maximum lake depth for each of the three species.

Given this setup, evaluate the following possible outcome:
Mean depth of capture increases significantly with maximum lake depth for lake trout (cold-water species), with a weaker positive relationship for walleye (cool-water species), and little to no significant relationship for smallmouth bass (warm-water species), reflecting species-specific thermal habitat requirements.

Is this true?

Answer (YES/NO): NO